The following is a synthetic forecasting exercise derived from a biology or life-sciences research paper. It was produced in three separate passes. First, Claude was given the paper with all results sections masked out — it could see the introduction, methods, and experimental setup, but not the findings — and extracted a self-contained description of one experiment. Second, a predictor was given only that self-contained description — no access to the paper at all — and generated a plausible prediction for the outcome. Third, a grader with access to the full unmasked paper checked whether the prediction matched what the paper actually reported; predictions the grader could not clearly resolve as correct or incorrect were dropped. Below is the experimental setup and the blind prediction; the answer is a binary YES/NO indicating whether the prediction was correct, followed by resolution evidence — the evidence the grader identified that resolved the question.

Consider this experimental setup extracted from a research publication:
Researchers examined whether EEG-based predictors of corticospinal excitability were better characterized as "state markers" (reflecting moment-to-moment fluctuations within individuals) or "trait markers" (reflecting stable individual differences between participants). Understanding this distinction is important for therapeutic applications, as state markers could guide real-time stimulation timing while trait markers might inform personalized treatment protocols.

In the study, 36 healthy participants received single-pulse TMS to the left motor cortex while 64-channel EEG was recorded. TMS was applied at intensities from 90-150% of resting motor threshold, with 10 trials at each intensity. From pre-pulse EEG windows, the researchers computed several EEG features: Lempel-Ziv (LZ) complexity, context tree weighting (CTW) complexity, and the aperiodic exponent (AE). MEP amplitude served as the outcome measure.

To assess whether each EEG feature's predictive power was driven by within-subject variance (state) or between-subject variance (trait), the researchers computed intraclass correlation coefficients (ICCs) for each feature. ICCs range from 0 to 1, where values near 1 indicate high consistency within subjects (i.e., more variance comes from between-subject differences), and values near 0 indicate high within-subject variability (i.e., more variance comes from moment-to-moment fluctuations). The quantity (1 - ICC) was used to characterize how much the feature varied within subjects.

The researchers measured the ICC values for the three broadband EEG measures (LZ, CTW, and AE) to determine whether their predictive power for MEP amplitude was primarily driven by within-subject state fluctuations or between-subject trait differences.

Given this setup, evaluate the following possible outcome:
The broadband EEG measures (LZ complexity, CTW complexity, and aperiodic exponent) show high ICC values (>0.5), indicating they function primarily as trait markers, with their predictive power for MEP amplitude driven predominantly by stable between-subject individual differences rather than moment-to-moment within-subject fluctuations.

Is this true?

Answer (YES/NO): NO